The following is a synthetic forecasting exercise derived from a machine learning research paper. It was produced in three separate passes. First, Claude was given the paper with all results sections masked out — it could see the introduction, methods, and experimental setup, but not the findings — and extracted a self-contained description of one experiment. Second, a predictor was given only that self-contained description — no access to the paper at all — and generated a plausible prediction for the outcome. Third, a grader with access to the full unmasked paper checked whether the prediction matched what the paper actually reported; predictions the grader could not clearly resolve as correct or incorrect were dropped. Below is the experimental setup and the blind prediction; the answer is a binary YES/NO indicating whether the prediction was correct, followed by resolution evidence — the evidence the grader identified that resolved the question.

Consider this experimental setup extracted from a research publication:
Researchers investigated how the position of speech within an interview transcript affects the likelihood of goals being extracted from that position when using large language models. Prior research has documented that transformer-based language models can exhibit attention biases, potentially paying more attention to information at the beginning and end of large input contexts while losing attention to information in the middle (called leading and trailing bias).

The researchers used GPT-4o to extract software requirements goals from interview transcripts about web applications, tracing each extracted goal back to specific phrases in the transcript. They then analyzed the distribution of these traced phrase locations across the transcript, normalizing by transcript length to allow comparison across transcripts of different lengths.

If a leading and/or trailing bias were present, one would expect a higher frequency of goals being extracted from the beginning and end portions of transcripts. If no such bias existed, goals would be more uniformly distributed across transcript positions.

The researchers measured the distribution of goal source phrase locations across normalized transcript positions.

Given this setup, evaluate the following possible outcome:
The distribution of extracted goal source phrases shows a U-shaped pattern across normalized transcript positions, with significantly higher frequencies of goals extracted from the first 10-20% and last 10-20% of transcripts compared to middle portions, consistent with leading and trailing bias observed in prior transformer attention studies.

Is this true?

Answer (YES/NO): NO